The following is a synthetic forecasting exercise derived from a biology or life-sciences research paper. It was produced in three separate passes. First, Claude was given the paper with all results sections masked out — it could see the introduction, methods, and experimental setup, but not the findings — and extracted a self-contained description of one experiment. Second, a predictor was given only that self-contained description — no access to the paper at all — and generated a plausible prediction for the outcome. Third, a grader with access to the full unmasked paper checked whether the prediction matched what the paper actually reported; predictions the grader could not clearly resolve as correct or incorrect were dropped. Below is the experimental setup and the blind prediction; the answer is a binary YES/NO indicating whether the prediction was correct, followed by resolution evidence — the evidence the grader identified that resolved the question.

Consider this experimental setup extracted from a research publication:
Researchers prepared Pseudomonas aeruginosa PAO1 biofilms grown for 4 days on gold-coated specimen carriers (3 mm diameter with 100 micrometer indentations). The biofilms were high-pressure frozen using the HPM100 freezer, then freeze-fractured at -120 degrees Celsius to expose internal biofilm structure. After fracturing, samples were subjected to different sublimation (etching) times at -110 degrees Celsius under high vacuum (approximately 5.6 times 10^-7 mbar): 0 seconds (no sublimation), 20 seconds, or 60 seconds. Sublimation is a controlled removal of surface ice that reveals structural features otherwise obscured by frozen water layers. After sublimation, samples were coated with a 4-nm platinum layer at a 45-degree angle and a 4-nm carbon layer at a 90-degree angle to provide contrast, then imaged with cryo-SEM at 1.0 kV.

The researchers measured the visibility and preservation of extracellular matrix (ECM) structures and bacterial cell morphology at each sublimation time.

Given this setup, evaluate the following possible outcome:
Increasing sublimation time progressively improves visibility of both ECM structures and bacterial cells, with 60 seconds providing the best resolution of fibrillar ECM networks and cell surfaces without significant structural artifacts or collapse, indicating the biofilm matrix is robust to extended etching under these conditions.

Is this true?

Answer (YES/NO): NO